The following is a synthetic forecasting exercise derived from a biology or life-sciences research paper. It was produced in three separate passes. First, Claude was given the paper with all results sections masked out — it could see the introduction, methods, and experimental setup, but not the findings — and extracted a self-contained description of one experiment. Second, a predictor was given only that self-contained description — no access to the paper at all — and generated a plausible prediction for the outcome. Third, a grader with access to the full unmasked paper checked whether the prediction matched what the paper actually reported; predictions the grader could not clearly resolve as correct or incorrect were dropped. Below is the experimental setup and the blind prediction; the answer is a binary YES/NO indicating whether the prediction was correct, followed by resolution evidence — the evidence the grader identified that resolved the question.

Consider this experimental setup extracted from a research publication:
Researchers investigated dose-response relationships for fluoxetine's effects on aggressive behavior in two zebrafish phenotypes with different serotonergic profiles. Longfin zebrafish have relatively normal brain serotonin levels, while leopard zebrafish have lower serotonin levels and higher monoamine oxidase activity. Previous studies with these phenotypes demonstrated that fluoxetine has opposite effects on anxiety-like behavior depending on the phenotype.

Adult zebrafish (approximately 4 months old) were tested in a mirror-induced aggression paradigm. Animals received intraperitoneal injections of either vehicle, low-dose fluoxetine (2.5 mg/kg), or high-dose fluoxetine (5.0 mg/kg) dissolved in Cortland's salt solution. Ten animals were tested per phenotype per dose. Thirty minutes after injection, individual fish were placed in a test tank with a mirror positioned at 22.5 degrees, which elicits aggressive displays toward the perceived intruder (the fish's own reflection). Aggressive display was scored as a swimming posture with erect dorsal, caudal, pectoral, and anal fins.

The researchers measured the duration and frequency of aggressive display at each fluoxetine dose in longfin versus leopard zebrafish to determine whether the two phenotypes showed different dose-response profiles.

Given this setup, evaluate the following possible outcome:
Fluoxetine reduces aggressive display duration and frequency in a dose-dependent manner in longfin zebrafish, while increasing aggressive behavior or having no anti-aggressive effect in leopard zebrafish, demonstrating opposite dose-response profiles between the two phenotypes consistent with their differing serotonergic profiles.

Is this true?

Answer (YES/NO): NO